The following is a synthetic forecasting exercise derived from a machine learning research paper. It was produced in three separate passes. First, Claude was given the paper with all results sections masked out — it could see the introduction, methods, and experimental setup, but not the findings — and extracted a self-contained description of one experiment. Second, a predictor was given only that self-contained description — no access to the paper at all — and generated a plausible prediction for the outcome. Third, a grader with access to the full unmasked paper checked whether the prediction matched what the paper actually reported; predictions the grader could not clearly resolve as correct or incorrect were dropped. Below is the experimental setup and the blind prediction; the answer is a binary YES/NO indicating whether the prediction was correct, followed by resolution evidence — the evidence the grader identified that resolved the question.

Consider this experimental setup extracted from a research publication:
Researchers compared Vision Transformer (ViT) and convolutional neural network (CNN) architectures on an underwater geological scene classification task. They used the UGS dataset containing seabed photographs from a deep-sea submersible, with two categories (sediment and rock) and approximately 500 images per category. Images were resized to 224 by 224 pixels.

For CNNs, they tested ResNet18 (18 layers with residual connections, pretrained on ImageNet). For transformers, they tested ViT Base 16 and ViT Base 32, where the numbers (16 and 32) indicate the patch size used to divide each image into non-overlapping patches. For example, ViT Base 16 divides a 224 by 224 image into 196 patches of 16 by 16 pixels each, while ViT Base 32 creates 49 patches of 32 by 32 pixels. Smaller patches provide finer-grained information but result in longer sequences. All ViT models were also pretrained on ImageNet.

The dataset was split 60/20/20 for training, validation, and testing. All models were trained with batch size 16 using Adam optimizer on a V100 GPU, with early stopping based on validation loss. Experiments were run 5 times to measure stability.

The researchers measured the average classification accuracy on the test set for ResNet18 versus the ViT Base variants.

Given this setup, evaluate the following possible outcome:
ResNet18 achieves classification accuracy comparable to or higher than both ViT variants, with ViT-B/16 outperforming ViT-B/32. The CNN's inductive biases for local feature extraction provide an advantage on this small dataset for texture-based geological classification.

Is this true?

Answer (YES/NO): NO